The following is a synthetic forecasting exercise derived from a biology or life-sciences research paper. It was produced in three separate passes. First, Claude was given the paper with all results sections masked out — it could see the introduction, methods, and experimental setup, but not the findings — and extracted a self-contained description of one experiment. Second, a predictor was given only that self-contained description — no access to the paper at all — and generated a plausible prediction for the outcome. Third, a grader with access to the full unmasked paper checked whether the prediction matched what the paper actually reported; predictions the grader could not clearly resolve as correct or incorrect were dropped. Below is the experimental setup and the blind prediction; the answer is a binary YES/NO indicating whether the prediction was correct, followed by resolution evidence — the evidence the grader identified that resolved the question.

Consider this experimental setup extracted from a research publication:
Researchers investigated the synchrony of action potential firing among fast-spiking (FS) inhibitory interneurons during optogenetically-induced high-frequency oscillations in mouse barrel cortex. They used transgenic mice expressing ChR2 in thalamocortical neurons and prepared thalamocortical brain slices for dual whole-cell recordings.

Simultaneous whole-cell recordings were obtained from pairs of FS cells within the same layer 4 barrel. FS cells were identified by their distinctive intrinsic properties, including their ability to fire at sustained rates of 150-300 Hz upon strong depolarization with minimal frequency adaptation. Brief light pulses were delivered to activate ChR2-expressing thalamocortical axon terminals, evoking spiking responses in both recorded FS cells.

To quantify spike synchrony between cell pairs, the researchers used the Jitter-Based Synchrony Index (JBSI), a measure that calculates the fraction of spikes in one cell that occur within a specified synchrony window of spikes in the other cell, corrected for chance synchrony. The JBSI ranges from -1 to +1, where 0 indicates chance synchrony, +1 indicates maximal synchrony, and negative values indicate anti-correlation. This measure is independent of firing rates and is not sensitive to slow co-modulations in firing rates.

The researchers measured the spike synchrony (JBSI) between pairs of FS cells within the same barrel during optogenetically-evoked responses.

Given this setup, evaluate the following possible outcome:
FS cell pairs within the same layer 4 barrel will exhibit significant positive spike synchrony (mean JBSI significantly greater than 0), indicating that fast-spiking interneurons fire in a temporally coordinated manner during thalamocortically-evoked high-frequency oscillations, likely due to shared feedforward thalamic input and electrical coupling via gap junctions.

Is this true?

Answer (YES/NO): NO